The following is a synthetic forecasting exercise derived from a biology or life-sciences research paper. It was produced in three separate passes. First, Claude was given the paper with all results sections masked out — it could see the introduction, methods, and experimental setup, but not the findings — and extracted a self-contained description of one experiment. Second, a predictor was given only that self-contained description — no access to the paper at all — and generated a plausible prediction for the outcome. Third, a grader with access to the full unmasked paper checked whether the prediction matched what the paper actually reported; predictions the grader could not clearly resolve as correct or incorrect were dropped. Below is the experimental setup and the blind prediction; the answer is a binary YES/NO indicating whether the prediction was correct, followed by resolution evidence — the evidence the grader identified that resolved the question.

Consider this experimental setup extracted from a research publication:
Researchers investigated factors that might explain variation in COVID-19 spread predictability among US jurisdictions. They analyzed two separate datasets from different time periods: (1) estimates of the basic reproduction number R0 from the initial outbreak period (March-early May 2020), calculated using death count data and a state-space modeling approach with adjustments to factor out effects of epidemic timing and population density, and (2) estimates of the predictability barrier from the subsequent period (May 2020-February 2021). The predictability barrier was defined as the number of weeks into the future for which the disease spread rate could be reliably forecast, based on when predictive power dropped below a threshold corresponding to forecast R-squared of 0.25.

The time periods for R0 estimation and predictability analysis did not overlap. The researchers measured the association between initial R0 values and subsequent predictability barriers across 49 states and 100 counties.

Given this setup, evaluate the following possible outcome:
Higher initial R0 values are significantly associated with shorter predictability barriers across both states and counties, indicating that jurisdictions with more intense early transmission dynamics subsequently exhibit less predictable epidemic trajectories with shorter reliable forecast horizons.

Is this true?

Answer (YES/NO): YES